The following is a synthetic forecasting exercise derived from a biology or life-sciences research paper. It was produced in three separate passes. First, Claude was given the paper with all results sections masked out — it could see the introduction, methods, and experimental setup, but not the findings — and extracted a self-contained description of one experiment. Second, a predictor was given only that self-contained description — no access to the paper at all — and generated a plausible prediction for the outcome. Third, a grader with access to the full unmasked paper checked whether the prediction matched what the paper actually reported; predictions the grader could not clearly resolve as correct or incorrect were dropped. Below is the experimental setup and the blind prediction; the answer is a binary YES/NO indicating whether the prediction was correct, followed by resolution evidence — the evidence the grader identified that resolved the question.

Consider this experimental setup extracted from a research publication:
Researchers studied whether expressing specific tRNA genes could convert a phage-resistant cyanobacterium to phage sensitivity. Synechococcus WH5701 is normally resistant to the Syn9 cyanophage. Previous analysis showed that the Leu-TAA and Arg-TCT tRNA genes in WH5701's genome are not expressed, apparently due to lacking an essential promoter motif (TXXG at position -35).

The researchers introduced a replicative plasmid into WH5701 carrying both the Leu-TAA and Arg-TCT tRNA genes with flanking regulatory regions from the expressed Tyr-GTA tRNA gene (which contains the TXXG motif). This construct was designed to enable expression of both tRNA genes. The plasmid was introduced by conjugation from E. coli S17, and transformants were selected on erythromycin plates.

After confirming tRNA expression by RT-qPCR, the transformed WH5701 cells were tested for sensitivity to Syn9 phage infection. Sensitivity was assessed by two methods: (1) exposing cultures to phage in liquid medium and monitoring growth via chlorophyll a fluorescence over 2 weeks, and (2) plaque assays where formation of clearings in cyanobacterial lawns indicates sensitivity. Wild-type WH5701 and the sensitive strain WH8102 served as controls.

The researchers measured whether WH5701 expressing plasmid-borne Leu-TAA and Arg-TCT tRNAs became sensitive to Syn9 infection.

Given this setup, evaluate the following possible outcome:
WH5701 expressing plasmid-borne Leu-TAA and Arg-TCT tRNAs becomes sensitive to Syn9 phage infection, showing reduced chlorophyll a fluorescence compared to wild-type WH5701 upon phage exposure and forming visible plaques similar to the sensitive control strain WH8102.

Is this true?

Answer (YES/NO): YES